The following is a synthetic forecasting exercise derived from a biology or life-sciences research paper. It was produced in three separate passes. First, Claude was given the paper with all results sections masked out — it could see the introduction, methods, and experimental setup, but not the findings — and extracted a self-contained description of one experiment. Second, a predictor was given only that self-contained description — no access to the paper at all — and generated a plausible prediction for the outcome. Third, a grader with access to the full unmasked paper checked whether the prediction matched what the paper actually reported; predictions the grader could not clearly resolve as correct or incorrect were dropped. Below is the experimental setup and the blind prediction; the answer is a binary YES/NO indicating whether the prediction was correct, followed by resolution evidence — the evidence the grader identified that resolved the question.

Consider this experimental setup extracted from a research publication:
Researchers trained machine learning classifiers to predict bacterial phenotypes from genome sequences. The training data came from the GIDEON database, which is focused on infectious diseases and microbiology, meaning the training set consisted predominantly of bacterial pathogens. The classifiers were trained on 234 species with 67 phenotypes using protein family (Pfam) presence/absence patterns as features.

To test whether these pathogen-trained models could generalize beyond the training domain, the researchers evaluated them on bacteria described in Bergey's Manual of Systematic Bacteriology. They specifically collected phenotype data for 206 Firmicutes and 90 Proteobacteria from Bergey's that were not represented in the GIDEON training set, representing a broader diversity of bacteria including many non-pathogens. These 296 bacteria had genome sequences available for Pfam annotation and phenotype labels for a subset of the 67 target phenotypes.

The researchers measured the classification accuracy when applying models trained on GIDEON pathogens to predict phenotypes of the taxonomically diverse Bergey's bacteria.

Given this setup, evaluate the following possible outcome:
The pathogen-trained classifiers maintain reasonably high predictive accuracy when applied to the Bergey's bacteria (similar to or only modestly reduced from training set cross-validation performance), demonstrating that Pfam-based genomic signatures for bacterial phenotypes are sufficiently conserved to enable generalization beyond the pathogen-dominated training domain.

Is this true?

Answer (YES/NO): NO